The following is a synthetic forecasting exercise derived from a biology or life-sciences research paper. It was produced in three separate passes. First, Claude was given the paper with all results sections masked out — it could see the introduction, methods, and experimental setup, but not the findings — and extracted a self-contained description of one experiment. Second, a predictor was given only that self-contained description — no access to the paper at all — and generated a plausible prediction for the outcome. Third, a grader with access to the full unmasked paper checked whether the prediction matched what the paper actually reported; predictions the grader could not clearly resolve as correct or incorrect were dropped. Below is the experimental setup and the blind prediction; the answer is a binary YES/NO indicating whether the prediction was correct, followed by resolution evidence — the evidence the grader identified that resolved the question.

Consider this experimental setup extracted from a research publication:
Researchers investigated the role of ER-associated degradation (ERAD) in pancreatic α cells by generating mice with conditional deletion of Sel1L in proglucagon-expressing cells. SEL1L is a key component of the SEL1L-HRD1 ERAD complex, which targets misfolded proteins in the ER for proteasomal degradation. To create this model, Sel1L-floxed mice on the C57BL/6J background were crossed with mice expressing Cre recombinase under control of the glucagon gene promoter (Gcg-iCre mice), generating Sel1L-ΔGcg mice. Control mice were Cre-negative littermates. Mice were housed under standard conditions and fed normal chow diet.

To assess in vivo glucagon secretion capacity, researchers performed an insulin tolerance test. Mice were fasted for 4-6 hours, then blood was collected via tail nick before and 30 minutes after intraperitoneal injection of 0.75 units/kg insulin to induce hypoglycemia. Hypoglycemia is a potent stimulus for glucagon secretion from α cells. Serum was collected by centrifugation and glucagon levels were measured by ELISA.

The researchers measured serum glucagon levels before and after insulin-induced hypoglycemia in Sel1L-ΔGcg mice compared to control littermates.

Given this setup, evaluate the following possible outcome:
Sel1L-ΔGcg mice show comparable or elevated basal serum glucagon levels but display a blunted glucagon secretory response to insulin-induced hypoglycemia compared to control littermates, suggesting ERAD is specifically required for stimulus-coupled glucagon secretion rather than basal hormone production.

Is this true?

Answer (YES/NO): NO